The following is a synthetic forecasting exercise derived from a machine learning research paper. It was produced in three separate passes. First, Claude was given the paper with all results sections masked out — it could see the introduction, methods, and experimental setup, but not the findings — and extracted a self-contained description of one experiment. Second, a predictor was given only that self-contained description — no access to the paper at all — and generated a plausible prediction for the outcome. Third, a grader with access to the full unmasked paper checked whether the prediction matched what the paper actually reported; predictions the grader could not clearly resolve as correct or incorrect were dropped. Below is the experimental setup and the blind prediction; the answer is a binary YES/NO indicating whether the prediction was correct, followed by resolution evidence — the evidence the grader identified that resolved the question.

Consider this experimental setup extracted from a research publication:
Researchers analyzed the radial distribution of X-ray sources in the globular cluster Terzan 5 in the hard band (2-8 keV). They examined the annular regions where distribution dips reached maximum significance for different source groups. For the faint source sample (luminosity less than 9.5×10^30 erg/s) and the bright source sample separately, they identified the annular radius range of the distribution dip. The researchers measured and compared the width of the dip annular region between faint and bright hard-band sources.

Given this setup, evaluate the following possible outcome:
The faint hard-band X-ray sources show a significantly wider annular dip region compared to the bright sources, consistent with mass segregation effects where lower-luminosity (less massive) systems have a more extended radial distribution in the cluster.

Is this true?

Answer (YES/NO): NO